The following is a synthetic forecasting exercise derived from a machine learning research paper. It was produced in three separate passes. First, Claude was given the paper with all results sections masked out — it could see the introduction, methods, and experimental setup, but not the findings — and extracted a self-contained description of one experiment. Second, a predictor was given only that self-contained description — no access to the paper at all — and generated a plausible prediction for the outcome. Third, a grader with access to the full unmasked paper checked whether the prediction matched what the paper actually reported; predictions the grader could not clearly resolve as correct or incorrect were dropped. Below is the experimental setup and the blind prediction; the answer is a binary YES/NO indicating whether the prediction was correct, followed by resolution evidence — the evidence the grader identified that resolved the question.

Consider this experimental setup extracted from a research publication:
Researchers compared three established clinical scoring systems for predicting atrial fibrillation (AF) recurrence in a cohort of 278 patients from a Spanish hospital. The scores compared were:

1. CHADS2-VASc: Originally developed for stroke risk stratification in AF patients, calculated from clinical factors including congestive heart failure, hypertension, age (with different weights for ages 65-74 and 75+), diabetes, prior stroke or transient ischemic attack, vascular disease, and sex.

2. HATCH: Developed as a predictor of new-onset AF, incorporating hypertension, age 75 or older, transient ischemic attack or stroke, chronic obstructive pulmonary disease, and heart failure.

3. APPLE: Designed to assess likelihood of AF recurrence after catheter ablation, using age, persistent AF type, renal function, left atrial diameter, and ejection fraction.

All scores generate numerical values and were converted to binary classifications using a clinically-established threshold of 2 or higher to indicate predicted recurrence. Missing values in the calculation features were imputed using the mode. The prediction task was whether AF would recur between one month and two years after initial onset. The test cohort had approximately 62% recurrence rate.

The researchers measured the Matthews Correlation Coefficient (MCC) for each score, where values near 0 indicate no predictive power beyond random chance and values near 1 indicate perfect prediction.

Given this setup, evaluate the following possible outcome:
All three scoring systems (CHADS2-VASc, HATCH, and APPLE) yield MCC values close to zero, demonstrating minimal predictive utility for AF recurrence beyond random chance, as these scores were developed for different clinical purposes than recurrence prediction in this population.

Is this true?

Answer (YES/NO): YES